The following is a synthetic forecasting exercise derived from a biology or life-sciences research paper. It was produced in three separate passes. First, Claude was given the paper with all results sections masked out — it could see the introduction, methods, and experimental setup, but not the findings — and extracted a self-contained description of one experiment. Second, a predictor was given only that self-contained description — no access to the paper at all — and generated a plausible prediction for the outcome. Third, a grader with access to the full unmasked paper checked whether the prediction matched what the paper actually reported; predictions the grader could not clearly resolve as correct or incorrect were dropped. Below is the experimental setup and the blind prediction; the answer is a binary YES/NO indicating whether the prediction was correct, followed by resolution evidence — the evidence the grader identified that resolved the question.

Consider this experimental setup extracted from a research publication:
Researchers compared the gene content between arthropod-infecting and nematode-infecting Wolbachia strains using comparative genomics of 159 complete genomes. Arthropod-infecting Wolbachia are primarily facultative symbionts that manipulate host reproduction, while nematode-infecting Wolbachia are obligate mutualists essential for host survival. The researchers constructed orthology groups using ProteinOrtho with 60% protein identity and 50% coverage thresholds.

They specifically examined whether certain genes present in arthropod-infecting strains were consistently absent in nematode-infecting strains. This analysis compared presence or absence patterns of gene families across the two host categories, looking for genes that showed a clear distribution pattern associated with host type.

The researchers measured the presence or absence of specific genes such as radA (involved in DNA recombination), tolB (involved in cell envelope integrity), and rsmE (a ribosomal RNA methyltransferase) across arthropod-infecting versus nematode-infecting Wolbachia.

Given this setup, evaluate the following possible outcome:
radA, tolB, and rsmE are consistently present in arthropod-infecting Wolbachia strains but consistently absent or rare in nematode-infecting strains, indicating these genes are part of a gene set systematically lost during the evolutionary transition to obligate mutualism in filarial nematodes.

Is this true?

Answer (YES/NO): YES